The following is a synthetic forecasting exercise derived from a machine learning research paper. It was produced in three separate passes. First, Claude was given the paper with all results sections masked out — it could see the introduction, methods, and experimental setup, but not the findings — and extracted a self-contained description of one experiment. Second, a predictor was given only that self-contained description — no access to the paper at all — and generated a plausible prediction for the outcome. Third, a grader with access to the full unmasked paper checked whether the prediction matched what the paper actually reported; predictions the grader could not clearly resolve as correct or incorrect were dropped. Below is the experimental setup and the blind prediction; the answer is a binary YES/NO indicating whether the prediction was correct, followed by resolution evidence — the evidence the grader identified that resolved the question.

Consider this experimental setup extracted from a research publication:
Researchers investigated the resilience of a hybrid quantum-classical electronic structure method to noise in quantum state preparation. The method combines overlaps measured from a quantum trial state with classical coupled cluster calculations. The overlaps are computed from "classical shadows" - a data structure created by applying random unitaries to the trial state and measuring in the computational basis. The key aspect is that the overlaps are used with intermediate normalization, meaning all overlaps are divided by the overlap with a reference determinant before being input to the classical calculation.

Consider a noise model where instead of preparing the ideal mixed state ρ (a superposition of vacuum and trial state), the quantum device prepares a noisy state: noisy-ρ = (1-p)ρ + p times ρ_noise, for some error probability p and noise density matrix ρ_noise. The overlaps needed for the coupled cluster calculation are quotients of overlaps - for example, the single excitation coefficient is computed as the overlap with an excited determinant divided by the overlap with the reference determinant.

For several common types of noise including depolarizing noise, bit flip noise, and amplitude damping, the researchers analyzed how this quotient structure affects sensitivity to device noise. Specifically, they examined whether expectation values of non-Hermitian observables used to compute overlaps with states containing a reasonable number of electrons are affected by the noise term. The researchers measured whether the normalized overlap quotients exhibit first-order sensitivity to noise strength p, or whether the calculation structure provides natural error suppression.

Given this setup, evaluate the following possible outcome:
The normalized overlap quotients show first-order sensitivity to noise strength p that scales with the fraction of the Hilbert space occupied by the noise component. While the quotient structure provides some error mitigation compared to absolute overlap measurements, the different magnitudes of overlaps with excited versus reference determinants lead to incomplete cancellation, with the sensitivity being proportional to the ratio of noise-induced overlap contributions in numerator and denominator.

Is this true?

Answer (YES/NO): NO